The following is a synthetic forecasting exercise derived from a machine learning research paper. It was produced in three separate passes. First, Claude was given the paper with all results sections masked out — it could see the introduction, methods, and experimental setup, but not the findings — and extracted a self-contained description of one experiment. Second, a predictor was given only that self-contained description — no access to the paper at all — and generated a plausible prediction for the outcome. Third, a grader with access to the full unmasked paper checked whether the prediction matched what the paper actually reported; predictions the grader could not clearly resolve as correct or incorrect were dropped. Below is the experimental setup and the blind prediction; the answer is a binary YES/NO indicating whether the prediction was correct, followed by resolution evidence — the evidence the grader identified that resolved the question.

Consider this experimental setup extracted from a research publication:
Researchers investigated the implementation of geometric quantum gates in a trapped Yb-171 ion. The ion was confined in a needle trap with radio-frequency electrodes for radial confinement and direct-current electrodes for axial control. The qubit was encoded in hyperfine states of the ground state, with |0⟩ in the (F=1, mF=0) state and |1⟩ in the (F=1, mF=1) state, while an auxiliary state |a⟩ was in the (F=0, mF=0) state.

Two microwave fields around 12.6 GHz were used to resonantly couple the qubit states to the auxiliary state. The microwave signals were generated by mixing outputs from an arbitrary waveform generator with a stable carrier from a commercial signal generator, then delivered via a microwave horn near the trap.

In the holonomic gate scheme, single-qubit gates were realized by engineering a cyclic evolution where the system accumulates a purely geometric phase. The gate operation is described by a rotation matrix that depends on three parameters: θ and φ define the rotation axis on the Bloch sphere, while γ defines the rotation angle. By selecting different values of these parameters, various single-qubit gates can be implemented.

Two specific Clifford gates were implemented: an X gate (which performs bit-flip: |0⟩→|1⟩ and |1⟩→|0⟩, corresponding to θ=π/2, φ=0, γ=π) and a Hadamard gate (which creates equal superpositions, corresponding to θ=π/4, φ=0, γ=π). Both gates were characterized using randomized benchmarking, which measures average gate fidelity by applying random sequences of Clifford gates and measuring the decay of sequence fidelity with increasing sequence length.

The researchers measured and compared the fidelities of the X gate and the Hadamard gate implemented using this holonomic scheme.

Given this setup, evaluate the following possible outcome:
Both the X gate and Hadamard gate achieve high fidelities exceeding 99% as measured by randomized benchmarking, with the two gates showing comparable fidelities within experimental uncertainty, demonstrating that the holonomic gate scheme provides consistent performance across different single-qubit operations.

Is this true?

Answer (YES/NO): NO